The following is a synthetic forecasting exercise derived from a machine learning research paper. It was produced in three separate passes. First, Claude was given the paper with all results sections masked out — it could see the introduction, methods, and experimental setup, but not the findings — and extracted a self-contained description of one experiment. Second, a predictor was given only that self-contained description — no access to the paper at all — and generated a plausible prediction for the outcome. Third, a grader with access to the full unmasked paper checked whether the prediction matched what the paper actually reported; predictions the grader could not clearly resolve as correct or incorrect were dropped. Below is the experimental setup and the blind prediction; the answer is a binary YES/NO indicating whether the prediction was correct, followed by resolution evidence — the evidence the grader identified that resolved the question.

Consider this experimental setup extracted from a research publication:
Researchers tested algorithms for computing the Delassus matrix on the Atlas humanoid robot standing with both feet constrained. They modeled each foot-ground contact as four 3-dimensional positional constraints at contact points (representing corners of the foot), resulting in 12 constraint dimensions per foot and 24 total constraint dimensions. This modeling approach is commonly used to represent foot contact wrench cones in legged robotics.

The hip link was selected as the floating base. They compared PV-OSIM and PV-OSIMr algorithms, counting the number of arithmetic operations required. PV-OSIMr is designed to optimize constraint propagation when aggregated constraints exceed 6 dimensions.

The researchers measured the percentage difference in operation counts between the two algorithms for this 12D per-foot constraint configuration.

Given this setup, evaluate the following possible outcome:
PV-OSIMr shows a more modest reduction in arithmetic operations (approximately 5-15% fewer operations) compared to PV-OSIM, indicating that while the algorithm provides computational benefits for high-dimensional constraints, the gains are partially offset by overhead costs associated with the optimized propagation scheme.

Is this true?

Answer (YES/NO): NO